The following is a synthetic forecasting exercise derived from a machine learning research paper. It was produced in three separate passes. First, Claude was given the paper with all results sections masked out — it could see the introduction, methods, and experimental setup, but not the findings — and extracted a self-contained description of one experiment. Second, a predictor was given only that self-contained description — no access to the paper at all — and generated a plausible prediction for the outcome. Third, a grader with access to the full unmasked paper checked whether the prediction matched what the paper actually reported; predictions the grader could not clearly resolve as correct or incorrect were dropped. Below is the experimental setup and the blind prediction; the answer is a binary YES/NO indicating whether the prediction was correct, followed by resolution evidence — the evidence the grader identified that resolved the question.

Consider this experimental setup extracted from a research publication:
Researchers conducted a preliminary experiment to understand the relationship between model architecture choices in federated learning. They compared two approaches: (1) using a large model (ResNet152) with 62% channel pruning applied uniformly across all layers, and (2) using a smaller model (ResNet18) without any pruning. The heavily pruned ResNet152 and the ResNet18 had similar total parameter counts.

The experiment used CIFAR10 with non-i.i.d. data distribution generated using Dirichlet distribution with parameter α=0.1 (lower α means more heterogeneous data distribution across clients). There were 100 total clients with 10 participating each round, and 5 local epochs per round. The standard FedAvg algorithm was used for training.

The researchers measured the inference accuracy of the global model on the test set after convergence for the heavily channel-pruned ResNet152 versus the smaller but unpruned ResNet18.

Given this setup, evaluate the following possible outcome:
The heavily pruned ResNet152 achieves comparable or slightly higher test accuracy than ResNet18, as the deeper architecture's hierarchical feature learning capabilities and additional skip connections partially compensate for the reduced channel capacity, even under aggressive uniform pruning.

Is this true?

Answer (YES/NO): NO